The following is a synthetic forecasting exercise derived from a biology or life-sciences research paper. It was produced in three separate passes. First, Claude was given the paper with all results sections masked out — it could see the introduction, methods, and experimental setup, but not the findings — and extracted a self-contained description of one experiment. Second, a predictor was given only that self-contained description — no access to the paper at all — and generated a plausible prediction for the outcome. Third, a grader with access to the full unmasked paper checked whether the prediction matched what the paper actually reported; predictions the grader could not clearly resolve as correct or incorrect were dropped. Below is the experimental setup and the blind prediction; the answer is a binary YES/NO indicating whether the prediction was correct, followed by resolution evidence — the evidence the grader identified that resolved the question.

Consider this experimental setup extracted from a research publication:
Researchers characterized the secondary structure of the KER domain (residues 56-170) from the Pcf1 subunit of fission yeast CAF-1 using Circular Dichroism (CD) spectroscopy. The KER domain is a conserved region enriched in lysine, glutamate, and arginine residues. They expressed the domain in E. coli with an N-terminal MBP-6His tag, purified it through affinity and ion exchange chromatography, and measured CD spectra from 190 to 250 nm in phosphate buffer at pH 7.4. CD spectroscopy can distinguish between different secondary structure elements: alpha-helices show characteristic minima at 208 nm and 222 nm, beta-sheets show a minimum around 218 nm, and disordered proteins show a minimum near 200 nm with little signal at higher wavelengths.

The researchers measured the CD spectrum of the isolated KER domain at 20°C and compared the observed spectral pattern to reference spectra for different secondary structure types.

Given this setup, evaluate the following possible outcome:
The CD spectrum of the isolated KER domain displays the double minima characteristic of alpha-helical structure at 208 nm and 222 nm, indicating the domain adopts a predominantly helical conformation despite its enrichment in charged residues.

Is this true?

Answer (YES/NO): YES